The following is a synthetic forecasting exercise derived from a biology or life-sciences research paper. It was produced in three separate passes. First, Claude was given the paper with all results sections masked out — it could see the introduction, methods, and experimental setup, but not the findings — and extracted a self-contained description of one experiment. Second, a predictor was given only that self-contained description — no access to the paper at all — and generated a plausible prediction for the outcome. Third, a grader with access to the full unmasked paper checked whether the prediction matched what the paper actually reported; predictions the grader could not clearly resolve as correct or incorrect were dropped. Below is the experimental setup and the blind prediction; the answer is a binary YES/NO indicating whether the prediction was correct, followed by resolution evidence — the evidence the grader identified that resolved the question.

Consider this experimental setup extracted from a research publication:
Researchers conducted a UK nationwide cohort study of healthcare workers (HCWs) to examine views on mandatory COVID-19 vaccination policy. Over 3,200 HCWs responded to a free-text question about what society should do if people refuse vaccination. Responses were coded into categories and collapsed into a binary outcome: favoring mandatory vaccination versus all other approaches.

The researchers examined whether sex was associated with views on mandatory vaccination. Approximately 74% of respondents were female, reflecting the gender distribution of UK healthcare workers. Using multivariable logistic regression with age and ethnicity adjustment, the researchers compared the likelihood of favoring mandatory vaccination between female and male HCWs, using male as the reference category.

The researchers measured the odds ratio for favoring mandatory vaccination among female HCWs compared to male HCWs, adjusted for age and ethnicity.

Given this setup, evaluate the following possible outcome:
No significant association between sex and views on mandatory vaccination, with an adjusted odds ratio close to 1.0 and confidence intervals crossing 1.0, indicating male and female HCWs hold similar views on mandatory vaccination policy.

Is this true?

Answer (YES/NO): NO